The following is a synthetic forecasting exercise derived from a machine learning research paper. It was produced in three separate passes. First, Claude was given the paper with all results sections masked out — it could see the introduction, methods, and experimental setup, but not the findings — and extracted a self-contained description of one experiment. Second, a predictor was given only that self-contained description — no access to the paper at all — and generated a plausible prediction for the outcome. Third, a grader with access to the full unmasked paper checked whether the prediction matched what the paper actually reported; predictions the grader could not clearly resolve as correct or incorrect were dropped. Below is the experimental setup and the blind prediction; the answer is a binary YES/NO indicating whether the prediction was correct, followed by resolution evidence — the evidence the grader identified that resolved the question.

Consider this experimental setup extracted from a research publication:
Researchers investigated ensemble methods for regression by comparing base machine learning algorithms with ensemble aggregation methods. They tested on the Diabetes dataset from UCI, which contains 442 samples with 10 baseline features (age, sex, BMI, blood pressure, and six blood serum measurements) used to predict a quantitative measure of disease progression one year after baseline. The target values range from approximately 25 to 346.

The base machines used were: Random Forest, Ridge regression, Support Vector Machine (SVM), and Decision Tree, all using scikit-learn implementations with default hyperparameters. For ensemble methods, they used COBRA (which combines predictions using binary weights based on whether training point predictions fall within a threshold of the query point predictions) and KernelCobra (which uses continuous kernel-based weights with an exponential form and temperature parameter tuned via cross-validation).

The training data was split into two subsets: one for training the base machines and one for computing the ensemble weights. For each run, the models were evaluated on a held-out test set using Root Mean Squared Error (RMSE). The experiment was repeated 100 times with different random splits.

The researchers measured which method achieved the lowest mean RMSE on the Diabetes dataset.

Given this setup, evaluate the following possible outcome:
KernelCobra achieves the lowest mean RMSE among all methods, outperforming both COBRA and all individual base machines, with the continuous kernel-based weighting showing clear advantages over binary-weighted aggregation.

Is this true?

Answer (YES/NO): NO